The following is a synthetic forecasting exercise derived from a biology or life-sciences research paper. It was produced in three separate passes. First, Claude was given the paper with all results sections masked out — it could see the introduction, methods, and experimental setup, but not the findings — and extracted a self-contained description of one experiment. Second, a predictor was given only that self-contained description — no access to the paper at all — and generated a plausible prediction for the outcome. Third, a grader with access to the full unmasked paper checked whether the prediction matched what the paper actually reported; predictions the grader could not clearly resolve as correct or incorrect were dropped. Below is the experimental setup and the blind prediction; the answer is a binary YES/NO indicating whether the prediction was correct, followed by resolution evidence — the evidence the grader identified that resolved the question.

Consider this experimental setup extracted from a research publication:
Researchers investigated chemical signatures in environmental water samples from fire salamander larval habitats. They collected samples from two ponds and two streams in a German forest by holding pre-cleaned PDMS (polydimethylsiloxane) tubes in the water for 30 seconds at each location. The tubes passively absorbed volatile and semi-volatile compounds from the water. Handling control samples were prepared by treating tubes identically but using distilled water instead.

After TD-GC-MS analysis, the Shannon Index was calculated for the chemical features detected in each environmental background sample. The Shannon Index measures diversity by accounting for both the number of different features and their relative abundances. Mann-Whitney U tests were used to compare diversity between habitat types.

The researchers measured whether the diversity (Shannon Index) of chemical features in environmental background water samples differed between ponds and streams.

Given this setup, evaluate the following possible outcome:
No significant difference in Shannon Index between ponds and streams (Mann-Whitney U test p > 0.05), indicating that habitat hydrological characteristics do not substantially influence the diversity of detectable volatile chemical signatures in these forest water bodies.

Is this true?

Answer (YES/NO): YES